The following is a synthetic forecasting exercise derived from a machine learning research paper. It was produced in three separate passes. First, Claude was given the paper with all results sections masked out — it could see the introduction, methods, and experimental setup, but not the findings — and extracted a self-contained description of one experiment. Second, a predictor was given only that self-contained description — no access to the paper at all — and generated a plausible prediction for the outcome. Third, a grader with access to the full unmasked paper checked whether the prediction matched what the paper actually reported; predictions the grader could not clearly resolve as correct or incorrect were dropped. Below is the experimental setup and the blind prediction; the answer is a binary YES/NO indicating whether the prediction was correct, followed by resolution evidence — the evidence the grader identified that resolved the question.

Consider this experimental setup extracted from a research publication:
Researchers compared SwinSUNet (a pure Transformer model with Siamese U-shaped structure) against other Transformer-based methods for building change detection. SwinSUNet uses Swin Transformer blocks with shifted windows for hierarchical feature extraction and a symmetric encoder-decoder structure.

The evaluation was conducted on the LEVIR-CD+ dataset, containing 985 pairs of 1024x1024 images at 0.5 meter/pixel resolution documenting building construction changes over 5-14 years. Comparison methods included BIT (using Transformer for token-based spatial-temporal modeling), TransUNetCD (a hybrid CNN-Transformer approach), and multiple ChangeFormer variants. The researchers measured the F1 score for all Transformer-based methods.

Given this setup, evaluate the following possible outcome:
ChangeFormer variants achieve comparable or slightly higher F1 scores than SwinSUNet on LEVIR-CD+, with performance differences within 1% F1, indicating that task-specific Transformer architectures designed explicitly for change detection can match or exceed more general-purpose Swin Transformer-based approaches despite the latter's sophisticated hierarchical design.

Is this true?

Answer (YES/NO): NO